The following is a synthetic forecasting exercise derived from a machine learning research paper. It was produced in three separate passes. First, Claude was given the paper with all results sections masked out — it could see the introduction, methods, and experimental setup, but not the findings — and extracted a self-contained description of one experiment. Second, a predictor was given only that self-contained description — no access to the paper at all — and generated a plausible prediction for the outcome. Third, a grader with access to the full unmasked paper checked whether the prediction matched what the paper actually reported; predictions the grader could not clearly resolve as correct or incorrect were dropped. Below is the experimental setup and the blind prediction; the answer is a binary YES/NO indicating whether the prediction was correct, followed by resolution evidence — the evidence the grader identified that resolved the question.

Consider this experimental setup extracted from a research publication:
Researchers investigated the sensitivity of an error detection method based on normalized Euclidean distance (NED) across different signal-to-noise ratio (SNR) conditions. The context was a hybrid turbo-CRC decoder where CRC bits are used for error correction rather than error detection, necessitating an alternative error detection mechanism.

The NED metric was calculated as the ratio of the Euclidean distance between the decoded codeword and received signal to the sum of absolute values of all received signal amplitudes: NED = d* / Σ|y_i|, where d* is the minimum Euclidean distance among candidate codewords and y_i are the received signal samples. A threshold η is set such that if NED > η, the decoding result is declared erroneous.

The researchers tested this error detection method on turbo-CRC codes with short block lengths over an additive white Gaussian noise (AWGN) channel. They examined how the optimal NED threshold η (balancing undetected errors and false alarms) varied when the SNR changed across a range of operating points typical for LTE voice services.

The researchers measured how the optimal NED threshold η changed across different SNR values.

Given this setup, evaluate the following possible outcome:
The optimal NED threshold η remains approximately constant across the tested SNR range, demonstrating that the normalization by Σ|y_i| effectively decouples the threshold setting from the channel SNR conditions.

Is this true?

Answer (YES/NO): YES